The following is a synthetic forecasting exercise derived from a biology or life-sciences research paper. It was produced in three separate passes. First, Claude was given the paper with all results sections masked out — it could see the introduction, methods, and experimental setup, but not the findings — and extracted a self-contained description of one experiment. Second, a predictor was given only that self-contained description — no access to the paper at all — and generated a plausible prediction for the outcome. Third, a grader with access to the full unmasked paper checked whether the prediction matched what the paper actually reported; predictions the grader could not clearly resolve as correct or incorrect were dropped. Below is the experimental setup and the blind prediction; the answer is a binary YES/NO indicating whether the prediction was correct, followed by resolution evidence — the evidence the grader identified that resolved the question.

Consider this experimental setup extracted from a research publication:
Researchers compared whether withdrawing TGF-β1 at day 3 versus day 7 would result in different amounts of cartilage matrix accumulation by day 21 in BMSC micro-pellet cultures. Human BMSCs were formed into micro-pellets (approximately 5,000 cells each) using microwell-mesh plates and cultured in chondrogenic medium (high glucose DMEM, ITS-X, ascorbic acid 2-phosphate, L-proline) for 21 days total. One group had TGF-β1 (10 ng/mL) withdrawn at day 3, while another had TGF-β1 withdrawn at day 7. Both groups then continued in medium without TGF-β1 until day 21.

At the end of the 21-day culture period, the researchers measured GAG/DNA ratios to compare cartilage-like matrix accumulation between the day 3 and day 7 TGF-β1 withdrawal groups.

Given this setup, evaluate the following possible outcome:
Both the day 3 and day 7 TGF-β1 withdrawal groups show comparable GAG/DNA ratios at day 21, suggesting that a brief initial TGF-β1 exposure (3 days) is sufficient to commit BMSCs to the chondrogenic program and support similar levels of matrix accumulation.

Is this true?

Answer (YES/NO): NO